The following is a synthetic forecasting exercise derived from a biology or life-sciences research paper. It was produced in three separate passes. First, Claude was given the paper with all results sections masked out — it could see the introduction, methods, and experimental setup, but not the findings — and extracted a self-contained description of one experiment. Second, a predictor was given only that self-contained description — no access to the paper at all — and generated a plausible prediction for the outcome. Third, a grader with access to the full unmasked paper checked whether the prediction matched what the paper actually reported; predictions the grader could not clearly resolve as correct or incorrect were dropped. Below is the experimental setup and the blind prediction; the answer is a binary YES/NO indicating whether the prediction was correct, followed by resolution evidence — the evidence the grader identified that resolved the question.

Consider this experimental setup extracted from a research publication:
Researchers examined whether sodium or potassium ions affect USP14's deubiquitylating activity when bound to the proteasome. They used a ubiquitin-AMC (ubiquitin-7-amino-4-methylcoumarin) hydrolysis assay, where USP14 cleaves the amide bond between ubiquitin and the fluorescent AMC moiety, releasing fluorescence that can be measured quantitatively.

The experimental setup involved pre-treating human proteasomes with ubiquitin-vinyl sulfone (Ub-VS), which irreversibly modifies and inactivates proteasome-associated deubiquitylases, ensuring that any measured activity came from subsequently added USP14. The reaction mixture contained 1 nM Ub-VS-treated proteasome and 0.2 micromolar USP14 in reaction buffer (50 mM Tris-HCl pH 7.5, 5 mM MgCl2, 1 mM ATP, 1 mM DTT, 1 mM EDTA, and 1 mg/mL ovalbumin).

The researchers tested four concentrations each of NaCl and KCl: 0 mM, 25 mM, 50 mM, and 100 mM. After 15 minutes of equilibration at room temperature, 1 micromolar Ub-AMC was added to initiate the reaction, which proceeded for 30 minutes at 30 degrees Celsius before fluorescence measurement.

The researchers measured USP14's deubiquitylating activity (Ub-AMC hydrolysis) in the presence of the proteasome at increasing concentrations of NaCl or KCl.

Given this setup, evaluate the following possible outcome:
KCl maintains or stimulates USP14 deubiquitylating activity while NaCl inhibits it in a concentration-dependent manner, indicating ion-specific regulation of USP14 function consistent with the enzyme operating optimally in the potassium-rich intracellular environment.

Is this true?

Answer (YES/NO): NO